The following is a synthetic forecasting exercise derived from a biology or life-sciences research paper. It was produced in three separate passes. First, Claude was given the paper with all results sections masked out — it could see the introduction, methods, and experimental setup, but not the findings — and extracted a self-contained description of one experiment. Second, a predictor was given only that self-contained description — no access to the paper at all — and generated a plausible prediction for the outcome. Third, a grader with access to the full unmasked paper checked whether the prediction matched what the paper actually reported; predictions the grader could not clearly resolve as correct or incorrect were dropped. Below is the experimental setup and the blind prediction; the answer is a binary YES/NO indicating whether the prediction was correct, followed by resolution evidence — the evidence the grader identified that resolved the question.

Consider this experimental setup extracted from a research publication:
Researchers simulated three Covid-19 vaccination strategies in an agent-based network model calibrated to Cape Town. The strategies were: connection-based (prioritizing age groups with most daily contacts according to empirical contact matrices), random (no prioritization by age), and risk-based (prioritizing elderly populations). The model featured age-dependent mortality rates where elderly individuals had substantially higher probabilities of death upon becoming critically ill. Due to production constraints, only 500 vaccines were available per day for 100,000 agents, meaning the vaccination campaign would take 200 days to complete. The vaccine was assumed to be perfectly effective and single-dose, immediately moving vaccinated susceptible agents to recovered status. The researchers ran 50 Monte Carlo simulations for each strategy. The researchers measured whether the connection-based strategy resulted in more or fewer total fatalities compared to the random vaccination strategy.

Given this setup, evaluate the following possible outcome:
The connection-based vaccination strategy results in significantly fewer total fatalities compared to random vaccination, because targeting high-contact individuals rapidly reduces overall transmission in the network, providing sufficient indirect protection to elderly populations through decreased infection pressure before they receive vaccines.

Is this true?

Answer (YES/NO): NO